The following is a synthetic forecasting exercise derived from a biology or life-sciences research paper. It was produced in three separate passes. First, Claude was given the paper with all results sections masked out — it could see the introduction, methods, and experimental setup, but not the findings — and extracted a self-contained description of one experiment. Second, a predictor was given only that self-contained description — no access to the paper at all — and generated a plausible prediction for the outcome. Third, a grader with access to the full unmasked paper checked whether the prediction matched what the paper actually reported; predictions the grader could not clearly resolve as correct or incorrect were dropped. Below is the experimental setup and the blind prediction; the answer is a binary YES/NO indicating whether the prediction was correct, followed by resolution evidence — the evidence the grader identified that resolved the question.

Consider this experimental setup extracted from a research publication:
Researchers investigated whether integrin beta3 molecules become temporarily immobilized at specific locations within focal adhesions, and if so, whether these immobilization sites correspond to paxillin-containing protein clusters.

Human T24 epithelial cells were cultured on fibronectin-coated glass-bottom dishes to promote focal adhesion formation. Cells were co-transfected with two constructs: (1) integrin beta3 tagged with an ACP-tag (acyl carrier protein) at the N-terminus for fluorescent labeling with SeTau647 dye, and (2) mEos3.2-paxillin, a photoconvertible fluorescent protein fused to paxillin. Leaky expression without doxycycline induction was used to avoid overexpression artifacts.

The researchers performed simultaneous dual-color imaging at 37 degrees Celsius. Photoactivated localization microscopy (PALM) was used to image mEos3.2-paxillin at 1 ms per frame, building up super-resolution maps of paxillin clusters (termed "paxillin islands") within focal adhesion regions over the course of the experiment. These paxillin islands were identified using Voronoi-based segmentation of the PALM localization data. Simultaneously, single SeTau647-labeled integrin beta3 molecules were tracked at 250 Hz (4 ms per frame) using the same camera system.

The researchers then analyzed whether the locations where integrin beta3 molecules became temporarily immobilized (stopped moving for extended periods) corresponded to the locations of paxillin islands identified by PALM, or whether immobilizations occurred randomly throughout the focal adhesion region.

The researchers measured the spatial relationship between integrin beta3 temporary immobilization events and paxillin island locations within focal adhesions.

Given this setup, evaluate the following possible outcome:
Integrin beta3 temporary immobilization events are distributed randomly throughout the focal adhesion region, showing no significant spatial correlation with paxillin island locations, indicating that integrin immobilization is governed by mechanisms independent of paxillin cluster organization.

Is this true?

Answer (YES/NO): NO